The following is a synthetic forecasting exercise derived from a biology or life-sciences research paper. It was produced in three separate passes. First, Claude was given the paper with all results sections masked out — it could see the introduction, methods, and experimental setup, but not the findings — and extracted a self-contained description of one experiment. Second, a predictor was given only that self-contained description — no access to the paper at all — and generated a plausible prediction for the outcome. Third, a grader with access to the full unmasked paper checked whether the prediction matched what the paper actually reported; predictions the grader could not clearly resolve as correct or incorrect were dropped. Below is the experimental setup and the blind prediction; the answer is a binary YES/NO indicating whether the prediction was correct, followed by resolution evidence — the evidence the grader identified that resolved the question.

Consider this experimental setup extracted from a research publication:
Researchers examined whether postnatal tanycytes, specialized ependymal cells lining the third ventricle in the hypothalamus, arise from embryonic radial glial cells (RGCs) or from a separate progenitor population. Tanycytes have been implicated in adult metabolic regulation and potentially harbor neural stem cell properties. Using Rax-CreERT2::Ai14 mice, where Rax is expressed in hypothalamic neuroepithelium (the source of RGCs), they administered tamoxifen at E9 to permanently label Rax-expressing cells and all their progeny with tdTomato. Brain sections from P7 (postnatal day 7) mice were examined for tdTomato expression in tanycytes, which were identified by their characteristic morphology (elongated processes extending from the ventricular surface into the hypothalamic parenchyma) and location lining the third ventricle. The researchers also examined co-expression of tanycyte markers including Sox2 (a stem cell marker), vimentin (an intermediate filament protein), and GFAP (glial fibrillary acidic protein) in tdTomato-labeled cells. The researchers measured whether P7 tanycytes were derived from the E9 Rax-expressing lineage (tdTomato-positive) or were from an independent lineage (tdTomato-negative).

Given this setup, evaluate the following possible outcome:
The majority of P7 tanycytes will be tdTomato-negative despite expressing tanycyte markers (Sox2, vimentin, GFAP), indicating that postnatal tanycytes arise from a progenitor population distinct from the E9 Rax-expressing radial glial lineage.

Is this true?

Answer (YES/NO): NO